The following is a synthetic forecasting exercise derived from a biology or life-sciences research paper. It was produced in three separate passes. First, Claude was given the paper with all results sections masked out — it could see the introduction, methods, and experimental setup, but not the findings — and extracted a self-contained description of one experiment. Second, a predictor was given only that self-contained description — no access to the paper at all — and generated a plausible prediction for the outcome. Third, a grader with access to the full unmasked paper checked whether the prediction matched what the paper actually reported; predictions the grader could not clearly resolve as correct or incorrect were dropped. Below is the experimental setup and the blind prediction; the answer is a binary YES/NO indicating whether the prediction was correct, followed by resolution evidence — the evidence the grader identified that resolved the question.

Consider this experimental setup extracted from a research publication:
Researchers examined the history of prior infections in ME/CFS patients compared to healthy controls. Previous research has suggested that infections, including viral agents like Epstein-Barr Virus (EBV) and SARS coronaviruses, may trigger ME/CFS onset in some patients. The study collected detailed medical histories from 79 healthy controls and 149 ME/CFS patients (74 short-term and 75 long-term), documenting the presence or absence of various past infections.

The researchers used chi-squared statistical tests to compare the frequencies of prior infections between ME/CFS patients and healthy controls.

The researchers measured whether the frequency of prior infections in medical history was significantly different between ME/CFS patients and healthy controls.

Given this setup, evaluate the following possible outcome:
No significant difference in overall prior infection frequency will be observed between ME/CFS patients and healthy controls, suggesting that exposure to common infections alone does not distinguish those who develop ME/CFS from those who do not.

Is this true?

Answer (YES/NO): NO